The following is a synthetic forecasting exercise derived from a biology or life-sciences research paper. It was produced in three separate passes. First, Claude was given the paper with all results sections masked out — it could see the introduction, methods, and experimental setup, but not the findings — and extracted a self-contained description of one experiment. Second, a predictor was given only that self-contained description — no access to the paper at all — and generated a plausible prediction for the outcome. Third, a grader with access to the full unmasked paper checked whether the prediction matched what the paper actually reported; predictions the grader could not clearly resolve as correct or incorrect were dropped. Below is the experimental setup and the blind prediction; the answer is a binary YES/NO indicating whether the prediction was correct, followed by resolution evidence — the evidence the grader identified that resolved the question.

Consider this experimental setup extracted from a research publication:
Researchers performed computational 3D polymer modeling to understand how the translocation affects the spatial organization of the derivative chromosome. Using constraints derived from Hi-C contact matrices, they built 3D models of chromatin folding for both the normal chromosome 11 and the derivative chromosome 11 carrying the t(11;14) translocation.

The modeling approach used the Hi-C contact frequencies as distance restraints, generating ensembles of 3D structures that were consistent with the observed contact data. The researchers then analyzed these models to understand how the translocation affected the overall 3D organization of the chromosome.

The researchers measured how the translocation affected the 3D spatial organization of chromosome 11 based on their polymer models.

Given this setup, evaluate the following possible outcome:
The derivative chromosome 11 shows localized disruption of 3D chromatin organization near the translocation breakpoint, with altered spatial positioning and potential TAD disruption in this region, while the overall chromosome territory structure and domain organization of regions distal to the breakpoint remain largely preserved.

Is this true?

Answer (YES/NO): NO